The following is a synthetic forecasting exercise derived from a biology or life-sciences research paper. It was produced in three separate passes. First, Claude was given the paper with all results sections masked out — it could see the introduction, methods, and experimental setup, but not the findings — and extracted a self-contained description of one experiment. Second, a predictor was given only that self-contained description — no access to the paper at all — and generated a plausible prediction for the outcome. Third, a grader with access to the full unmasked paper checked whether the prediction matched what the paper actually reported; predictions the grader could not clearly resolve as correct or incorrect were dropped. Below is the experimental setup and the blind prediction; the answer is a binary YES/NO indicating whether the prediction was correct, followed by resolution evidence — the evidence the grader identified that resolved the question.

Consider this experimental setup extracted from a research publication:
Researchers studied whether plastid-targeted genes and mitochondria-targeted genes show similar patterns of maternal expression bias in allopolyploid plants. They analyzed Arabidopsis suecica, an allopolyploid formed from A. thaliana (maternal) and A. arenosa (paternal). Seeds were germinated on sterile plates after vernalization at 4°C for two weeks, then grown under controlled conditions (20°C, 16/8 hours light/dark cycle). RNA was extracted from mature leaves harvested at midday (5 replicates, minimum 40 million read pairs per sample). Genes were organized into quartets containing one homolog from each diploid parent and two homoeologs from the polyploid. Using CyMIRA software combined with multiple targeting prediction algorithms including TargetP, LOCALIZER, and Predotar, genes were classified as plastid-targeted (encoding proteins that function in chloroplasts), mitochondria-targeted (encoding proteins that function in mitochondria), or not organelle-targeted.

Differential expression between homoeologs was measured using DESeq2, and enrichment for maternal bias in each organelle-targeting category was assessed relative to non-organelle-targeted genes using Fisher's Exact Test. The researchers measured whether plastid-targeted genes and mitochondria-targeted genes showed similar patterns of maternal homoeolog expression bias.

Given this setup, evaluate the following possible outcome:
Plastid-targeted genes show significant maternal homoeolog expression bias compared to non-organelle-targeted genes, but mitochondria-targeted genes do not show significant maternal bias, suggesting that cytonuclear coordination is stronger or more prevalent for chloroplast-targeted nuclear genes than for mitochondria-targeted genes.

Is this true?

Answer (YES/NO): YES